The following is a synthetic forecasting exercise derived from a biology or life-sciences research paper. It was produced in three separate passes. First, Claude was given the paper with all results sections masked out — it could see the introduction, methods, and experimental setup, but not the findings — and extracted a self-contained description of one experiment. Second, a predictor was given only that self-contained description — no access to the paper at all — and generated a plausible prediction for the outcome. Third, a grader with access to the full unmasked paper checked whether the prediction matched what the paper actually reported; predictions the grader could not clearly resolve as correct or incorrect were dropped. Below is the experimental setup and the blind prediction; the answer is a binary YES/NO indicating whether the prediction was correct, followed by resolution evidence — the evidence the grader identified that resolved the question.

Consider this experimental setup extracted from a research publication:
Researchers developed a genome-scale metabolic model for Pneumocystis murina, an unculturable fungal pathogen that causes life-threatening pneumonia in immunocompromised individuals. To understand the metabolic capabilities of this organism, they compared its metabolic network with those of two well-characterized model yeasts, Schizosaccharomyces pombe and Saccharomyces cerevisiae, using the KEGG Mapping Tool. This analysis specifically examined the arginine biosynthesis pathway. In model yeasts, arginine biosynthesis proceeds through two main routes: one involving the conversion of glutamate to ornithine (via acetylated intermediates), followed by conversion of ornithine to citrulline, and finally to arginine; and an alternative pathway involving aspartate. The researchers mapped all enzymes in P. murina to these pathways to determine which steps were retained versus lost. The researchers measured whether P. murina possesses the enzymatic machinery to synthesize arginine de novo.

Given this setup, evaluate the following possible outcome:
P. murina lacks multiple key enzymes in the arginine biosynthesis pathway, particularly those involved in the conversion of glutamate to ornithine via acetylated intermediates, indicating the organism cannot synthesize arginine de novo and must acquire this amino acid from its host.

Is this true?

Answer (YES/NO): YES